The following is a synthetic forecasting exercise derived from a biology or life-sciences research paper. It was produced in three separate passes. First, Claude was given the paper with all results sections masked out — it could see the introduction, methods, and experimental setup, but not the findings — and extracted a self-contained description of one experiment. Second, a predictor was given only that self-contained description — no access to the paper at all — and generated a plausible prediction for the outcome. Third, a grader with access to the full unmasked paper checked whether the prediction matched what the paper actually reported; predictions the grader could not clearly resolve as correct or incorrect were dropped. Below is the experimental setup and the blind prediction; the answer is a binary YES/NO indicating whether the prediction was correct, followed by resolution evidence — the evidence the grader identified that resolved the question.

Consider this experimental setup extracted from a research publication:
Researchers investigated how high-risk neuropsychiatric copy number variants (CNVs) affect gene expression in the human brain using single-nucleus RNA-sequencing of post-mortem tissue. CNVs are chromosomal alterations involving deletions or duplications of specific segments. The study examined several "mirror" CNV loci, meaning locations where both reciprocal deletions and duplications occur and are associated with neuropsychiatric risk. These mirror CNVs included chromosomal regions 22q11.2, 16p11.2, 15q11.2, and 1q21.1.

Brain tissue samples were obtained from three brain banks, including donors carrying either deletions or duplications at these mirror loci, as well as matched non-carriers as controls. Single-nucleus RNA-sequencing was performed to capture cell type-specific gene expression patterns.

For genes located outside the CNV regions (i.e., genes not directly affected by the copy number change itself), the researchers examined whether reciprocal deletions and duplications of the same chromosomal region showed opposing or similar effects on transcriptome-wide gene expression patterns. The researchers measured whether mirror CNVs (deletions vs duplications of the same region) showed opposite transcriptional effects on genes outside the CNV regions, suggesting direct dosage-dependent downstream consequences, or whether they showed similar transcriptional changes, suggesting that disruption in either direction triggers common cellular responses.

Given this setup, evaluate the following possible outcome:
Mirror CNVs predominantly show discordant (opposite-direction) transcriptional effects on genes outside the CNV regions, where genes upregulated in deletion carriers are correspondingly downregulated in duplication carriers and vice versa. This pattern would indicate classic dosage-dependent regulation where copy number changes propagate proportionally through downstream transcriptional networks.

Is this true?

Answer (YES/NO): YES